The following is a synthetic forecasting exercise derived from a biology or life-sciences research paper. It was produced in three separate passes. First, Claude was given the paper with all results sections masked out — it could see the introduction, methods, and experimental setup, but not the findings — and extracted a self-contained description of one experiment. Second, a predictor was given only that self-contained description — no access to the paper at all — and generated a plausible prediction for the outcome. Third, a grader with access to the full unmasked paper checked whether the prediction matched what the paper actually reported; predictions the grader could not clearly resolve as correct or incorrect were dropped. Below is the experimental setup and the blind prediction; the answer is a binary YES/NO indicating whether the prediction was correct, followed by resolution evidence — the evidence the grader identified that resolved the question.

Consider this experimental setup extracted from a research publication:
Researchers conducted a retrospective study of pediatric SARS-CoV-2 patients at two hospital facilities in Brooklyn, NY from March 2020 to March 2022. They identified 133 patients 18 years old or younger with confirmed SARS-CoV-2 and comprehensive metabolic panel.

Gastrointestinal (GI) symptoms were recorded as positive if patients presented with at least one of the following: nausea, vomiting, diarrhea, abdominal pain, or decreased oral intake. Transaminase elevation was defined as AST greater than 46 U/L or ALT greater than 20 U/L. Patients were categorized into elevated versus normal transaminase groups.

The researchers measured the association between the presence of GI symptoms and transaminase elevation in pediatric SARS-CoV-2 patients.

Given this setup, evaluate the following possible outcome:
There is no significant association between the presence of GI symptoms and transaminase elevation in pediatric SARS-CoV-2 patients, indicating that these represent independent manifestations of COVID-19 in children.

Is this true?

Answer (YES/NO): YES